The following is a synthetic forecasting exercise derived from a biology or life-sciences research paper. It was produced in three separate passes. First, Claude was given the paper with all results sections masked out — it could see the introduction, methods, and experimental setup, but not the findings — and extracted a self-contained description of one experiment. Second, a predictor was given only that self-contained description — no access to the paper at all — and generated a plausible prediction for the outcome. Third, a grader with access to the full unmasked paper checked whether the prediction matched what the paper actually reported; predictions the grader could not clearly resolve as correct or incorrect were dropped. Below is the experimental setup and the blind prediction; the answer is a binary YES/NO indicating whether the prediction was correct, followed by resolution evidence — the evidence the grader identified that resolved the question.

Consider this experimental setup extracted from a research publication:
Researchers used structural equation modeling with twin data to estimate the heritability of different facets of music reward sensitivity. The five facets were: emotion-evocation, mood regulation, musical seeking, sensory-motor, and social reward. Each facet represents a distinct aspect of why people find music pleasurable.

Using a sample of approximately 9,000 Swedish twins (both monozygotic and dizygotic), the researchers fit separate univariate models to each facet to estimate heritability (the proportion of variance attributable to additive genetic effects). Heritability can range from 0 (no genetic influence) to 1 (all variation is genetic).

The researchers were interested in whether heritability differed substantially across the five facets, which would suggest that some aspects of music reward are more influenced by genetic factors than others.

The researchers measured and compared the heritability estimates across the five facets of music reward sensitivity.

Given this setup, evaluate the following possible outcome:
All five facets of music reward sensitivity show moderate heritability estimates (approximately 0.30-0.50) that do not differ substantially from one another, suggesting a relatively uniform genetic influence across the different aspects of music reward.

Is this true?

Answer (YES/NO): NO